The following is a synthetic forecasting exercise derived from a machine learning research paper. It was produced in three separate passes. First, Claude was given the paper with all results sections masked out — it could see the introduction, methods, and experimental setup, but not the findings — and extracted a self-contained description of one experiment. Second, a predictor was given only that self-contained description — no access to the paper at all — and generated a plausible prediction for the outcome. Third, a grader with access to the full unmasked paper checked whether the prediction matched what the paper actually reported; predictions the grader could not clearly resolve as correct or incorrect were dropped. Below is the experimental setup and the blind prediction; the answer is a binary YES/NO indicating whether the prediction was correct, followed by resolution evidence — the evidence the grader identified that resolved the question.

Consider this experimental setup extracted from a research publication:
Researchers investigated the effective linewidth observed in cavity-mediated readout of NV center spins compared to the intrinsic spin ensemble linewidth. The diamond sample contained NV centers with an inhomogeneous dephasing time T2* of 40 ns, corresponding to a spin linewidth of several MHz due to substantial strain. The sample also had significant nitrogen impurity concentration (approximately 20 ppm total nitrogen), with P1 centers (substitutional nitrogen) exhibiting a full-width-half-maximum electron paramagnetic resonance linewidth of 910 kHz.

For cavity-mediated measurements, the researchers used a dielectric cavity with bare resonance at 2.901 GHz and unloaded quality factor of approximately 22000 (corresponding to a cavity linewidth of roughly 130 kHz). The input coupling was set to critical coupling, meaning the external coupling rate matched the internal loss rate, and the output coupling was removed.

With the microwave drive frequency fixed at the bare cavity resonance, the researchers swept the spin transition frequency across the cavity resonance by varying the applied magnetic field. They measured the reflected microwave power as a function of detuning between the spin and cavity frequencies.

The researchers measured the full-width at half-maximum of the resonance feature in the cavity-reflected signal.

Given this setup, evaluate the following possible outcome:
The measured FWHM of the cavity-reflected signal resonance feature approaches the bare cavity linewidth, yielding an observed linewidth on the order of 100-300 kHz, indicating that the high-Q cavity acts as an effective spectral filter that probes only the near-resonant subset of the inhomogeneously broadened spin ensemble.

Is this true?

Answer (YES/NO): NO